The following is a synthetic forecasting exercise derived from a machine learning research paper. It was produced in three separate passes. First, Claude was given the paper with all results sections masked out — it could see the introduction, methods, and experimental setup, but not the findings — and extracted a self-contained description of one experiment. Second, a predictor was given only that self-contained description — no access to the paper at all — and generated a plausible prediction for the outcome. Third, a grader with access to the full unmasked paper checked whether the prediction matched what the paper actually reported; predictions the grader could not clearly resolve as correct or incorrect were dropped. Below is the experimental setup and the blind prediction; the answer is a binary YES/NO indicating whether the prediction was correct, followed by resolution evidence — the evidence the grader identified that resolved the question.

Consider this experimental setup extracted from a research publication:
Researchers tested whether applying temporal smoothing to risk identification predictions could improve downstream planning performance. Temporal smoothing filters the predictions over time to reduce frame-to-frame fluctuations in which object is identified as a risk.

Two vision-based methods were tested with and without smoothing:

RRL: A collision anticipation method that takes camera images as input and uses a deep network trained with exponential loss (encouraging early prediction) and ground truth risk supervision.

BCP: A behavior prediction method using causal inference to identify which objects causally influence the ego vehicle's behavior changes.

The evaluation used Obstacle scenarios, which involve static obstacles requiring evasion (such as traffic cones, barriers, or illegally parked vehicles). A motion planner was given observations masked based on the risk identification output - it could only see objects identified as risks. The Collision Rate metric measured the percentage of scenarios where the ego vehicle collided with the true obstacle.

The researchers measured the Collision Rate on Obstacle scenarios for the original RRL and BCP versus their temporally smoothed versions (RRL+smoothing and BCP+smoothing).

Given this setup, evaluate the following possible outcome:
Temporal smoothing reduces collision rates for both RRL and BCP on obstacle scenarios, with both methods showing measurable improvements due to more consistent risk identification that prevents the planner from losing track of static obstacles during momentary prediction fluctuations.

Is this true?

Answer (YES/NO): YES